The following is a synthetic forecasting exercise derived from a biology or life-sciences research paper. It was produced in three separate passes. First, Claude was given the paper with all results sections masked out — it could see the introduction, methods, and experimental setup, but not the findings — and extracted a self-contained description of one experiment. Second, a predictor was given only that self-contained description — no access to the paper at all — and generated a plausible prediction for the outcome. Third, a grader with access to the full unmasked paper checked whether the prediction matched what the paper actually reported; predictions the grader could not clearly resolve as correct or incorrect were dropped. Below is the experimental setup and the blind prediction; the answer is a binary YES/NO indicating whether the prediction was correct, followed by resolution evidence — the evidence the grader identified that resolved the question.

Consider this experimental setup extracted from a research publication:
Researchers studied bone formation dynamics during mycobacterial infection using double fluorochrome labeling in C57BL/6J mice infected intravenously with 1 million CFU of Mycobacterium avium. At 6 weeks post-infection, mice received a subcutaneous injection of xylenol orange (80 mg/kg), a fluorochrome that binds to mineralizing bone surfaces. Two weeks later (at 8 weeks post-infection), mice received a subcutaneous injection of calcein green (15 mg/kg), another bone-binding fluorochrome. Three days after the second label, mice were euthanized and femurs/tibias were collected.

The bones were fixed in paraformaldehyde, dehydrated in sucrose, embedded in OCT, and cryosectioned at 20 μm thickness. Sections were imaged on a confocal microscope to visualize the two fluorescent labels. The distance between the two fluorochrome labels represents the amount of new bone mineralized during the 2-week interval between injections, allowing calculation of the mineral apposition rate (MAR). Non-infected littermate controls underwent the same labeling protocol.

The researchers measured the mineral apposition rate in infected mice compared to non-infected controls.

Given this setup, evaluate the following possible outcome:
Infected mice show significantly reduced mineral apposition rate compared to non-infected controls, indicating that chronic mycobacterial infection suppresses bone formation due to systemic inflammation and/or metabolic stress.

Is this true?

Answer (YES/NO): YES